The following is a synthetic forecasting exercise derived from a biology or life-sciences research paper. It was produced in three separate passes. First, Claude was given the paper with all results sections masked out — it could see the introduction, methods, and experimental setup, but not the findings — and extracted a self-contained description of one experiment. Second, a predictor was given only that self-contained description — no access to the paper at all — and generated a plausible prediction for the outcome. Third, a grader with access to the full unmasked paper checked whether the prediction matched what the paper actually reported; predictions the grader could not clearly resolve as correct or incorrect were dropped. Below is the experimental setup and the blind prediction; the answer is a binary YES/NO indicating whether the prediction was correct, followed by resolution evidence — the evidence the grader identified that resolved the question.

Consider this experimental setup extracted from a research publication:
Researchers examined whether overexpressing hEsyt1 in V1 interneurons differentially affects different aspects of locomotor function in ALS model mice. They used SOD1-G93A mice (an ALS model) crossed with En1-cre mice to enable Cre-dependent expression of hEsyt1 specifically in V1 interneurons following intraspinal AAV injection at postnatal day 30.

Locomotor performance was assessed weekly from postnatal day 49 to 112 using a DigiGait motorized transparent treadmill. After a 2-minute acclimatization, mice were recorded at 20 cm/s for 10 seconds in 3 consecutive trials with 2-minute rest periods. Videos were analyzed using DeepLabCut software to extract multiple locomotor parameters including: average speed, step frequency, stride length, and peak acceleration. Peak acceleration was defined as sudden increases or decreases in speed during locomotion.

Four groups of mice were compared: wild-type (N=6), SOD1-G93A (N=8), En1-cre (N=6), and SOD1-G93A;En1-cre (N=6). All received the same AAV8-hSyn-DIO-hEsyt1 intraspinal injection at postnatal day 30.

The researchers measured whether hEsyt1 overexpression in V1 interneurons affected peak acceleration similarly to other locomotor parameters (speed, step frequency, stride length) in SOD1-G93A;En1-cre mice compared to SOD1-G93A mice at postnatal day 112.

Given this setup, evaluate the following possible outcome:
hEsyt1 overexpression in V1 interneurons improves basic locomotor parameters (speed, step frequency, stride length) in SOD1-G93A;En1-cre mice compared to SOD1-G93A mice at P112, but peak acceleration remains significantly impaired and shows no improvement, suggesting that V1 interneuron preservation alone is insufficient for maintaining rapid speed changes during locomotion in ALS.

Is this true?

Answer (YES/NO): YES